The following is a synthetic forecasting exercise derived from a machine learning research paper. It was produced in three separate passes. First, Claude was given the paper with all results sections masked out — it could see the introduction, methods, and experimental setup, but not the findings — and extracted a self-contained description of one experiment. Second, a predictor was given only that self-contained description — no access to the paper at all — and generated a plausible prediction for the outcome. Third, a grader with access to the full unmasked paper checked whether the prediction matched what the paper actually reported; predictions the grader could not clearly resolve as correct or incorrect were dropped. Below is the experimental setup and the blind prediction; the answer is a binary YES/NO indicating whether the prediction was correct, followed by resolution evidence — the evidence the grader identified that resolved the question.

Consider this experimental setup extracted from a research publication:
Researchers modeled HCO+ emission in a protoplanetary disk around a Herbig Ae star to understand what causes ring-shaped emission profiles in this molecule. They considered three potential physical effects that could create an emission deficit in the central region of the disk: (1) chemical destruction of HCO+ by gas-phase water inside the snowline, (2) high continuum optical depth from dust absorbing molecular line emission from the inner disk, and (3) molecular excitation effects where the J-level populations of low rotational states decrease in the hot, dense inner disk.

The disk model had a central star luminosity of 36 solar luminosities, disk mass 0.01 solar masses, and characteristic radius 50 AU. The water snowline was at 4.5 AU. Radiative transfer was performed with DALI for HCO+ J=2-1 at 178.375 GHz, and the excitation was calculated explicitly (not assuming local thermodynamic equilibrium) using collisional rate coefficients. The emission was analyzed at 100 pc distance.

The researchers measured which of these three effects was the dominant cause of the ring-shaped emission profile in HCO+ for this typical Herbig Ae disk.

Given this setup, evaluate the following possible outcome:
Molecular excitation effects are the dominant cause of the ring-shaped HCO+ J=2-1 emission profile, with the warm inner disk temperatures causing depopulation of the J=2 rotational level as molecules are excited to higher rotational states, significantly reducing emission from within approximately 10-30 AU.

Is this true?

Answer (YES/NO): NO